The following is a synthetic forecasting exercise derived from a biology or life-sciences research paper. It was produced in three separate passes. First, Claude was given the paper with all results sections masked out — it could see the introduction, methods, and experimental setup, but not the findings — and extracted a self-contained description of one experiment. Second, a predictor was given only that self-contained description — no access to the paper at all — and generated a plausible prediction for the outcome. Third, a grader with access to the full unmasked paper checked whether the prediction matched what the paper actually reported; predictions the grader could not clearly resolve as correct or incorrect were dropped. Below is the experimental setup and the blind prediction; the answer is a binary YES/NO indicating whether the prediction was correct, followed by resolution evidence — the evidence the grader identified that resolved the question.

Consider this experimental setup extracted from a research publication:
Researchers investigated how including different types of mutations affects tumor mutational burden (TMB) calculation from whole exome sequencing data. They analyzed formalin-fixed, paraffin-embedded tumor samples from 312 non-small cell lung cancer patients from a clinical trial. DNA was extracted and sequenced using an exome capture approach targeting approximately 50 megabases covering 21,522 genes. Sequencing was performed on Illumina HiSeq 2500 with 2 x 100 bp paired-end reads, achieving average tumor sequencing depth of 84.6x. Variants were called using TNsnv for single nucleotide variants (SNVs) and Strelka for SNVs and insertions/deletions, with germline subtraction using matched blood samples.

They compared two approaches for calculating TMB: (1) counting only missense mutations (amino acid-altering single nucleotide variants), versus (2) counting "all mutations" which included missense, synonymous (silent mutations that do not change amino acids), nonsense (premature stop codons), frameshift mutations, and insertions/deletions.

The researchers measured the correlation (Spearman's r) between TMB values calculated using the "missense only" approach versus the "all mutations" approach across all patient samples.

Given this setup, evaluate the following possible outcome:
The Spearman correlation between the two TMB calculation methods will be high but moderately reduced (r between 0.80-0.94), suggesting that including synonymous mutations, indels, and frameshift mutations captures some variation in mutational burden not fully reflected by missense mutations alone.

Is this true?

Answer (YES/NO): NO